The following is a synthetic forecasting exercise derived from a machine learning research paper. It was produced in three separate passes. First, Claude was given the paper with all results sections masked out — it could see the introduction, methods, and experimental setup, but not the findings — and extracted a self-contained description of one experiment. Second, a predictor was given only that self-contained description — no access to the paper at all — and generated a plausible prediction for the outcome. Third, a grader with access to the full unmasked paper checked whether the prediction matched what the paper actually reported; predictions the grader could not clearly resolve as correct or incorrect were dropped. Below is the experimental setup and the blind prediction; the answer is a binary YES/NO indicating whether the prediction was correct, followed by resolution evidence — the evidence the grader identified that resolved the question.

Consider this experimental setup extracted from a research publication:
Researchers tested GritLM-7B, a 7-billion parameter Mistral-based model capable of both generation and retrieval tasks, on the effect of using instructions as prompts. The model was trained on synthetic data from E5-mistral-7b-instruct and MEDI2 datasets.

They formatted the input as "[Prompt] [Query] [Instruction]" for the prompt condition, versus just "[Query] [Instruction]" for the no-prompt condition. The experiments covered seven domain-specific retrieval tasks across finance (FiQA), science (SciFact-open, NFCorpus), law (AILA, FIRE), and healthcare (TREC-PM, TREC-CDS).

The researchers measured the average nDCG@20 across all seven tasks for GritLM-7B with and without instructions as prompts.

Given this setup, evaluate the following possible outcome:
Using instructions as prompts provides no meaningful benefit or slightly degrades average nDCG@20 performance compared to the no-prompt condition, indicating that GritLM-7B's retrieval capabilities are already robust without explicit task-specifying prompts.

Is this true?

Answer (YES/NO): YES